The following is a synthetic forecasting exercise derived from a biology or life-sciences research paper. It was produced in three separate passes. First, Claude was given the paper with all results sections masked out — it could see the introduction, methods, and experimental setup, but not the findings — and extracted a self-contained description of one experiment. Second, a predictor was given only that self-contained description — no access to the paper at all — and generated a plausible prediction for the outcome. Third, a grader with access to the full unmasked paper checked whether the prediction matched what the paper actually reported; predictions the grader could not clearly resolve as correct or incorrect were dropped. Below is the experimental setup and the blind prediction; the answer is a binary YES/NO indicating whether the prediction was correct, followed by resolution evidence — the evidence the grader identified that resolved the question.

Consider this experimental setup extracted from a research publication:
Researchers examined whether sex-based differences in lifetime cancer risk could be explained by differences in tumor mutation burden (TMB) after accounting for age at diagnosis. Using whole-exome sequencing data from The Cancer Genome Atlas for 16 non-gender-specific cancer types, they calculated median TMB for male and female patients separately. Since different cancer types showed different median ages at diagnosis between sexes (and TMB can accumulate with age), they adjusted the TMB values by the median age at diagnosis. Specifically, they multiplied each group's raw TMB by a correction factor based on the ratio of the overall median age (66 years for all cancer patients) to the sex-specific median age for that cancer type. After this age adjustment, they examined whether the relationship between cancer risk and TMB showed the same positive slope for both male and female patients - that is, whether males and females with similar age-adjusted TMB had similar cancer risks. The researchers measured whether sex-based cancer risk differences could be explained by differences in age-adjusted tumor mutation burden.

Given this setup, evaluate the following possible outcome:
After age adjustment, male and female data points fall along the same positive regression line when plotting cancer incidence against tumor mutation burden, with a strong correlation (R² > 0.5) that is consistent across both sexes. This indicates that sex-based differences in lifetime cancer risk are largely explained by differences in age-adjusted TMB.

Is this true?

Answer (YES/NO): NO